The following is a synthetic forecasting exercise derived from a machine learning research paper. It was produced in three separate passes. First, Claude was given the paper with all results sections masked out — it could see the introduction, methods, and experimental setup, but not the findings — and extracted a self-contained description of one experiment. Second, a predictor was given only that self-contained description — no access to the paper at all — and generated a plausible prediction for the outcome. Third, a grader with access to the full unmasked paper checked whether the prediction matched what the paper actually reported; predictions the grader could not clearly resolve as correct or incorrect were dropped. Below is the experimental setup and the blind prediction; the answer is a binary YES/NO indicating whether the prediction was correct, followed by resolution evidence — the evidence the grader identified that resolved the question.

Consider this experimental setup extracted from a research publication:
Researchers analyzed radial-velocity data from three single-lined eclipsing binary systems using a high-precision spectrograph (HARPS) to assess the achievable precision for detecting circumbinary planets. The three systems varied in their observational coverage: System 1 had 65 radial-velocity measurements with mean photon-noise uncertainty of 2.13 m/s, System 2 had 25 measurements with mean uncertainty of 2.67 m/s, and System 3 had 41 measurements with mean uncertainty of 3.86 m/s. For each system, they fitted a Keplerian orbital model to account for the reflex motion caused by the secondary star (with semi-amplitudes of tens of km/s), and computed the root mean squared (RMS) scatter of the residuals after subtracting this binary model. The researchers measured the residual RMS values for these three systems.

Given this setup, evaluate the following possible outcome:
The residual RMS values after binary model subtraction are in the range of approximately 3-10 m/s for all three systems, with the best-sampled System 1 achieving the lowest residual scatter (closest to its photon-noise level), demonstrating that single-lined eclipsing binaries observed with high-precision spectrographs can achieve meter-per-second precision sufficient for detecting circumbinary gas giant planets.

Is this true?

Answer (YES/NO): NO